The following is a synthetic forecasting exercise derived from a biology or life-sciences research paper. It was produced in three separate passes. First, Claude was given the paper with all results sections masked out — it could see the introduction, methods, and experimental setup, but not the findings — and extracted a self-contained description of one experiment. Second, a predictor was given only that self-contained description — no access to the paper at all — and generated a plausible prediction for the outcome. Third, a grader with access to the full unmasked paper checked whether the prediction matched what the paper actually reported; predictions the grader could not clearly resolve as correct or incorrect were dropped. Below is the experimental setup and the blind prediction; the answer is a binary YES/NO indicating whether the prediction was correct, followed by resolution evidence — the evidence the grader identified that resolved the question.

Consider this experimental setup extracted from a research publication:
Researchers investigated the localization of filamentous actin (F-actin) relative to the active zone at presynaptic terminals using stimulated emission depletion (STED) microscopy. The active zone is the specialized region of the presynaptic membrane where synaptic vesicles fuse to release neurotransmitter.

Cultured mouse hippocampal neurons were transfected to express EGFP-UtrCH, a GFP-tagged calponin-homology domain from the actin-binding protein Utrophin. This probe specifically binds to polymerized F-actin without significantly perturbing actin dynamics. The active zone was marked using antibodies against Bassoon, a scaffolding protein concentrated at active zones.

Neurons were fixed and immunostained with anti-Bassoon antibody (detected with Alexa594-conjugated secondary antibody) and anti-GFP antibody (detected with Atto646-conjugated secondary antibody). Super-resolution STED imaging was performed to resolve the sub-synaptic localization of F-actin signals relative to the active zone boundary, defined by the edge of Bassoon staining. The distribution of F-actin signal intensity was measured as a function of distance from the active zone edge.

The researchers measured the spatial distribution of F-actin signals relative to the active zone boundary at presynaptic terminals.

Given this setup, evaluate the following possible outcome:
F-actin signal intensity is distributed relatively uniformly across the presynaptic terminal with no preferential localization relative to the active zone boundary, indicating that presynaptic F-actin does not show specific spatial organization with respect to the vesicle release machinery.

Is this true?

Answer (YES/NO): NO